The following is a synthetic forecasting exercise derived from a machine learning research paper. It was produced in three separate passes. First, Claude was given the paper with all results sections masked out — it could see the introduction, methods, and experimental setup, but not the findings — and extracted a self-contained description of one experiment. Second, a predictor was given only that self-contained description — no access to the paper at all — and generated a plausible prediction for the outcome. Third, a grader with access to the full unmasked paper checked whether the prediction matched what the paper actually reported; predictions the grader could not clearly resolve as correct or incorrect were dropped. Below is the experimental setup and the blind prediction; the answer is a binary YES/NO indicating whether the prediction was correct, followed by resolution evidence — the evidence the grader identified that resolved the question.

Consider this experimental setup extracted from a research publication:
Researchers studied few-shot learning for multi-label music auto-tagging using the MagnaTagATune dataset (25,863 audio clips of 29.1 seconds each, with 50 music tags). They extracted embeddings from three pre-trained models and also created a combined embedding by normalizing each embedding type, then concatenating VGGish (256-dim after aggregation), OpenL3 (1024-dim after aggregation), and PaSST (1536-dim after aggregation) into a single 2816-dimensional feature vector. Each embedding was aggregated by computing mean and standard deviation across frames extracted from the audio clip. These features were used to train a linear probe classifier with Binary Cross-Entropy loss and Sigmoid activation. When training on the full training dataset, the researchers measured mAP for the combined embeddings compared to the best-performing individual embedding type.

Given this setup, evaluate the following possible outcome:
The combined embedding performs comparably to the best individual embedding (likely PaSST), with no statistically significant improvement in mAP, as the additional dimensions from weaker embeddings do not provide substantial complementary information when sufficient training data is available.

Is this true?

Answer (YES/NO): NO